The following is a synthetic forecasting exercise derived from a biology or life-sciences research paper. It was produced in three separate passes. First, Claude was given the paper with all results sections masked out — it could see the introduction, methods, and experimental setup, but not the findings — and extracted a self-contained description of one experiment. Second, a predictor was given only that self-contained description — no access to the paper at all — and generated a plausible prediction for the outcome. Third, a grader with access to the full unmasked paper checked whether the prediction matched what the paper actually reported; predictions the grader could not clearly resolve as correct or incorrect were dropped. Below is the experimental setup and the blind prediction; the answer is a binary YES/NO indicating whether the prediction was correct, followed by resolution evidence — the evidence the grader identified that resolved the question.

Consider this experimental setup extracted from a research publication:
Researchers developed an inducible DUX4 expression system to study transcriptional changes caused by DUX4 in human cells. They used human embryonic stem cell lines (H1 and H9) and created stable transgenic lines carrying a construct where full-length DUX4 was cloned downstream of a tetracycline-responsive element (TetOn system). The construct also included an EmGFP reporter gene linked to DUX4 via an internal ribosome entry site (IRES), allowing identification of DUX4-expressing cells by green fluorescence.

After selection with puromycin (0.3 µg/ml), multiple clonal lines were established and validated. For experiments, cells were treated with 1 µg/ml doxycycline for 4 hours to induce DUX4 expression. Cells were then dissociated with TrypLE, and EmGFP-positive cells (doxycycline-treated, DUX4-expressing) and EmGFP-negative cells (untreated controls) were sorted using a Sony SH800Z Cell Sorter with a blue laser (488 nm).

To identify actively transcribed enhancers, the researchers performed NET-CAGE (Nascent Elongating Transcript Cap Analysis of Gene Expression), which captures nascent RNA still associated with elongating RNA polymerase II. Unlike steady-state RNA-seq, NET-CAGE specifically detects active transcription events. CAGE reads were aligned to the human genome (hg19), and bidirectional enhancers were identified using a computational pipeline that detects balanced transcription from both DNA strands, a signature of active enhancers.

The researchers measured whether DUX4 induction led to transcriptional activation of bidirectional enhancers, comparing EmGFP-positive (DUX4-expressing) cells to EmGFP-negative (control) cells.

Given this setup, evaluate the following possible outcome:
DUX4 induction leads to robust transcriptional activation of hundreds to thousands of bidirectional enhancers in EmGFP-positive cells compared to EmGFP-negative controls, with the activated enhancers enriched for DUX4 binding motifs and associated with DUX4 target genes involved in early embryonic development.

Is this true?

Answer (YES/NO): YES